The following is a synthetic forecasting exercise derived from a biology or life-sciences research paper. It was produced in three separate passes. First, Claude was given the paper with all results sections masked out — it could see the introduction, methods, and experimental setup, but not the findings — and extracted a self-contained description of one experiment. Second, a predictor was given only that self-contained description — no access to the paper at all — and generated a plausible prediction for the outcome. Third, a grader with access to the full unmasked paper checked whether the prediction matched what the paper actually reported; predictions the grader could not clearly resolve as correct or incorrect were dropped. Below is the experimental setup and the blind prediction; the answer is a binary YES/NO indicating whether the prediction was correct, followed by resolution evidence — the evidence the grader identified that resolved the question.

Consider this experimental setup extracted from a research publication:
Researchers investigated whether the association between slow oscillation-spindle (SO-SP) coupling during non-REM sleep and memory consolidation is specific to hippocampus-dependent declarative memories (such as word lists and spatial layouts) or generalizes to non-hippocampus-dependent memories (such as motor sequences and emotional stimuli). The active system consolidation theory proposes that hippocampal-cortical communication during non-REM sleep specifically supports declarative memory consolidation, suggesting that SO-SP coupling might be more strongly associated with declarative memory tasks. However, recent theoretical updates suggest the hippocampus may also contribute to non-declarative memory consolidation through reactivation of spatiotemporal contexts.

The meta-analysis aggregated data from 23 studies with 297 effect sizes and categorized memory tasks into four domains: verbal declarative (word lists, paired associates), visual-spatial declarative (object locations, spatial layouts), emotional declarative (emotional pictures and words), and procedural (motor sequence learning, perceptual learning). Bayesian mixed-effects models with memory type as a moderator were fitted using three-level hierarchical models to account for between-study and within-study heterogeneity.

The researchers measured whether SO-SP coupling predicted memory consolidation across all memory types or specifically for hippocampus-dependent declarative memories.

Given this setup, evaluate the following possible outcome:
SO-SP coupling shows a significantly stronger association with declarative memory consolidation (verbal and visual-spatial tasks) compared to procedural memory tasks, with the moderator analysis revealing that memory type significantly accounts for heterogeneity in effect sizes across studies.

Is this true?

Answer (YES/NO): NO